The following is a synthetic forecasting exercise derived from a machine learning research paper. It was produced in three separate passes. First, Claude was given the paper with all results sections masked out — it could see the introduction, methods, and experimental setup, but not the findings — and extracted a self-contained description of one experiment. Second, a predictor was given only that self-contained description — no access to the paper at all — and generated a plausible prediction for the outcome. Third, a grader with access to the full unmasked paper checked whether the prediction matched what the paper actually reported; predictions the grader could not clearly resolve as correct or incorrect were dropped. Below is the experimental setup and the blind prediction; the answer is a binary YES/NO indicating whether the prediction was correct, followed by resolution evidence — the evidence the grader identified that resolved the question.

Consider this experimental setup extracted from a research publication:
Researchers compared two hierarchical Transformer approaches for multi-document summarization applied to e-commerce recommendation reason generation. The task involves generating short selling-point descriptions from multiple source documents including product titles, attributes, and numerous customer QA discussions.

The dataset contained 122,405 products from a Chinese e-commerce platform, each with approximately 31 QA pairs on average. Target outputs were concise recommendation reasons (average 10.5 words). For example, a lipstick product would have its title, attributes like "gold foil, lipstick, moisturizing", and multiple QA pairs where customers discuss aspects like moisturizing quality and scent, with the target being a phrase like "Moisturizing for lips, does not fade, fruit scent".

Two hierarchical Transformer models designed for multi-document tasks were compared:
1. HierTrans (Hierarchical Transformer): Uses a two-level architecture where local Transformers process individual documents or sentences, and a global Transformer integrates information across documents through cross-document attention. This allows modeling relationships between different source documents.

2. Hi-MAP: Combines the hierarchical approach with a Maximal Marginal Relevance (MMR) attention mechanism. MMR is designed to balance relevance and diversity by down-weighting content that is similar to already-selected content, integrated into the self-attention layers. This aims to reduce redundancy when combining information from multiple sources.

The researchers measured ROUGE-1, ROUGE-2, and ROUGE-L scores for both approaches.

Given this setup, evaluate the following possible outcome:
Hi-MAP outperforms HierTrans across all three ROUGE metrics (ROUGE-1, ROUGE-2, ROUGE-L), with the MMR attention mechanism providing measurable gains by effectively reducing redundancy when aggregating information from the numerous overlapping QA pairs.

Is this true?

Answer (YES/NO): YES